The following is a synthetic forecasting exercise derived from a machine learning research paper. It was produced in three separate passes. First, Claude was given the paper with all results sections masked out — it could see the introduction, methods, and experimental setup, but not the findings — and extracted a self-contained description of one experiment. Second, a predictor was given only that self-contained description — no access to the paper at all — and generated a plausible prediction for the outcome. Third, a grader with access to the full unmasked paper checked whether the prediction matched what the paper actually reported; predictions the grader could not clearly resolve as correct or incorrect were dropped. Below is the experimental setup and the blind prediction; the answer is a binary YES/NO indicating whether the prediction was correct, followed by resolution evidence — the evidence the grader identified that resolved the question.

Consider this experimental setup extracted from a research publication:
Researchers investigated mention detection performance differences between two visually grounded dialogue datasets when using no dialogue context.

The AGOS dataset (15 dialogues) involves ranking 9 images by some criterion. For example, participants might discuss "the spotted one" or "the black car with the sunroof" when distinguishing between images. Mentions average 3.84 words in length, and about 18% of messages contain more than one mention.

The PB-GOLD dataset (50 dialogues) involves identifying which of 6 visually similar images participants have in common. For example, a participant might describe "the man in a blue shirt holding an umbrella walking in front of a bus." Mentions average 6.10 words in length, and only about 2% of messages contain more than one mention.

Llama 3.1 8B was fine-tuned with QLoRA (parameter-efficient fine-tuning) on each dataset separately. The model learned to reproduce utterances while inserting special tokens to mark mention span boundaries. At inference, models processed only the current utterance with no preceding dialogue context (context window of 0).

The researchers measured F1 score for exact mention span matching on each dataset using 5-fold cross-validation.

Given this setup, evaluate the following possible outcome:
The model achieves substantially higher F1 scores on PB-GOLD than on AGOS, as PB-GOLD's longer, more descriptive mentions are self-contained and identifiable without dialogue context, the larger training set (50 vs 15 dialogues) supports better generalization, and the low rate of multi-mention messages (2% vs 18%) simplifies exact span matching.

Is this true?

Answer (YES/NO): YES